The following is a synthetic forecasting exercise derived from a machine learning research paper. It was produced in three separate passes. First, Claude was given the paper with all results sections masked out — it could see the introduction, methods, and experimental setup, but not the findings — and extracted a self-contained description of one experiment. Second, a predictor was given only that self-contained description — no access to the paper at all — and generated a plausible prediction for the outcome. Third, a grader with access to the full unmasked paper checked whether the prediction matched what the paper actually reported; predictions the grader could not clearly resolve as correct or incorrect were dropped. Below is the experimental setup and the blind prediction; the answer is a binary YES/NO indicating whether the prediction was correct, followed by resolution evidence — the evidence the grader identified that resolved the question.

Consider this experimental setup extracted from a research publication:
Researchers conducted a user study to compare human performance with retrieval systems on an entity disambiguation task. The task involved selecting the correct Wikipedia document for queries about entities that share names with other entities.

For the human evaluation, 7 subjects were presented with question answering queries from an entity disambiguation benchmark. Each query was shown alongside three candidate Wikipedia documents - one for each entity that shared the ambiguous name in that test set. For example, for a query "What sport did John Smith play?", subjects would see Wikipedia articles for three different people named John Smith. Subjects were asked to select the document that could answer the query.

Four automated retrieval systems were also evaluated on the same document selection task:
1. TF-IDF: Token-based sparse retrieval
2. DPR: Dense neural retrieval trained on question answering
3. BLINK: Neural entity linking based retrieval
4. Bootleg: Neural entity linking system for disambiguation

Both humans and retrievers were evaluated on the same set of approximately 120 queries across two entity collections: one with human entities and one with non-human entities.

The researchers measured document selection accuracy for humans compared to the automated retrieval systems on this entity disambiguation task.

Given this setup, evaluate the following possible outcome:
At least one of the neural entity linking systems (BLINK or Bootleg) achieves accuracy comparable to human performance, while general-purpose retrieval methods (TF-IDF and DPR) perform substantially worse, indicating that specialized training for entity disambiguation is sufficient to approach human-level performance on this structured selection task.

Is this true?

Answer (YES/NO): NO